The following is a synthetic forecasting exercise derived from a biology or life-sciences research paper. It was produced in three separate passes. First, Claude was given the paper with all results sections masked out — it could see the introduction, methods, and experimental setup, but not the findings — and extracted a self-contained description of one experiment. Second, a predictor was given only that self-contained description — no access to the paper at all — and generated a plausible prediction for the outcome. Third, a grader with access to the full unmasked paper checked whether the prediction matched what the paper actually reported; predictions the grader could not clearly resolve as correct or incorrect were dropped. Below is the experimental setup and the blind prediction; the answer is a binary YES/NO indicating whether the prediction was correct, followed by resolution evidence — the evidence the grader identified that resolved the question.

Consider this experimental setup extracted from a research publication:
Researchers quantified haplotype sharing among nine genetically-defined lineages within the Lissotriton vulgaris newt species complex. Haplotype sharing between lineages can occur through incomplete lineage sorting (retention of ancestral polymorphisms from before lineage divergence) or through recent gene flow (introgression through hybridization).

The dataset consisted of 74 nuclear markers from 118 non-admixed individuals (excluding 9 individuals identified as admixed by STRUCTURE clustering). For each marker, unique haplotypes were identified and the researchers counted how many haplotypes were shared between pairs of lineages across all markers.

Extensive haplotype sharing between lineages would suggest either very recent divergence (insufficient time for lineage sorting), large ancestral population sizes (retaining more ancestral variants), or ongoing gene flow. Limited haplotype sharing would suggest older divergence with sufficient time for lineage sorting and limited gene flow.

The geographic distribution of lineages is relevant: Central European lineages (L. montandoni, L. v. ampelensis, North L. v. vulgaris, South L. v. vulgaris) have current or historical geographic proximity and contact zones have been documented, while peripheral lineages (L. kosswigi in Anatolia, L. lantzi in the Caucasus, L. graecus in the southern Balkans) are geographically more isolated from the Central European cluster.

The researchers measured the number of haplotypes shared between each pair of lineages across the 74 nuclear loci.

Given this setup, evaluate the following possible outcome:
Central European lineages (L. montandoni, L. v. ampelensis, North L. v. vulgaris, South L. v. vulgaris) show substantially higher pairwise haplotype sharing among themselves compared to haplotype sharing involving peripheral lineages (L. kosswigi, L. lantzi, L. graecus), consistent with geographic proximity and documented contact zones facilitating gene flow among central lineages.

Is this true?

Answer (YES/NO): YES